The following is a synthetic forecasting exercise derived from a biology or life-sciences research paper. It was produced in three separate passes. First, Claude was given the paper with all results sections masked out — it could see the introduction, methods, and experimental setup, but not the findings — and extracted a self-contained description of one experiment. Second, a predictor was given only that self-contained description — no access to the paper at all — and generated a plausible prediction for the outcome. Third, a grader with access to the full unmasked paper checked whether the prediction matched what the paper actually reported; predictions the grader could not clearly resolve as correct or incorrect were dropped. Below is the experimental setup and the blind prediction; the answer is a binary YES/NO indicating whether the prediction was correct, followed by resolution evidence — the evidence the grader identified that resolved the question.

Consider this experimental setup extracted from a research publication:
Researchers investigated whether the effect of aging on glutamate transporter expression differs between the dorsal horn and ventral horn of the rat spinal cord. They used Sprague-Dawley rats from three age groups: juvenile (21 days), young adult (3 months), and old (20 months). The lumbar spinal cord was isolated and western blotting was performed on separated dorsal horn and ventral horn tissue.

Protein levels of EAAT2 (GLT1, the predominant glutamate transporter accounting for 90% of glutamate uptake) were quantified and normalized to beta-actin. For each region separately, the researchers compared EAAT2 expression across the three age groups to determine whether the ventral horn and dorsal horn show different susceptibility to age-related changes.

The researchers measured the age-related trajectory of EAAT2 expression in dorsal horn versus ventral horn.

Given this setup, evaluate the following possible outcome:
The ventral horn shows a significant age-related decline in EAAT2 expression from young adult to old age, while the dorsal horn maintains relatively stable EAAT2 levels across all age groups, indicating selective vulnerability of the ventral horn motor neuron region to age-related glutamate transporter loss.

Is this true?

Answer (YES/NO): NO